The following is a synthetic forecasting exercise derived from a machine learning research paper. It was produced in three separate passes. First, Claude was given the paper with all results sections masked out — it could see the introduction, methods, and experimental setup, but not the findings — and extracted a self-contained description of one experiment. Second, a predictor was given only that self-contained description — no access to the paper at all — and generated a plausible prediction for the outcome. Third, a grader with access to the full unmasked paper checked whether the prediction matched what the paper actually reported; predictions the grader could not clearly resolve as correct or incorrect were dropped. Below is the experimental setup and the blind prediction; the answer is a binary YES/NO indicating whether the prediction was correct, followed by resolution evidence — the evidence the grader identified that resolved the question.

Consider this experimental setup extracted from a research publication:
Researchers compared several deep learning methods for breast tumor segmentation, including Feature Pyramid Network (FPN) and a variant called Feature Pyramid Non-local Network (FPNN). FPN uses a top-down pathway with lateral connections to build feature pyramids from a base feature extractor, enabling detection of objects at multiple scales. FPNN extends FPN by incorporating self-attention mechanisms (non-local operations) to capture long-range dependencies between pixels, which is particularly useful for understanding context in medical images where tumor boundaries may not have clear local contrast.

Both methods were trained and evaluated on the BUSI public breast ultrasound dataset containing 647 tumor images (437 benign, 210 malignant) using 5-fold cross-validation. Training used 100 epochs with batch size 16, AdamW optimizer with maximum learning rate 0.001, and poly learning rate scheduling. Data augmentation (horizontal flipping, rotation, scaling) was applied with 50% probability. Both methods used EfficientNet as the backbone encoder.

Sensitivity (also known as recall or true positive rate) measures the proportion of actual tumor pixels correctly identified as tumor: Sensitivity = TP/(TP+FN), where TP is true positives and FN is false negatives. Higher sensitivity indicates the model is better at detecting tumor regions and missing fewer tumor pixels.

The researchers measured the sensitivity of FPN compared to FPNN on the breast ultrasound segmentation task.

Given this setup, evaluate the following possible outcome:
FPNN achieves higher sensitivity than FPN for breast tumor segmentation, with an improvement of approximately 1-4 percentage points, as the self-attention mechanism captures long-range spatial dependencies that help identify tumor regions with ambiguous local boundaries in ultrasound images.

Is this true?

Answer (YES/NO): NO